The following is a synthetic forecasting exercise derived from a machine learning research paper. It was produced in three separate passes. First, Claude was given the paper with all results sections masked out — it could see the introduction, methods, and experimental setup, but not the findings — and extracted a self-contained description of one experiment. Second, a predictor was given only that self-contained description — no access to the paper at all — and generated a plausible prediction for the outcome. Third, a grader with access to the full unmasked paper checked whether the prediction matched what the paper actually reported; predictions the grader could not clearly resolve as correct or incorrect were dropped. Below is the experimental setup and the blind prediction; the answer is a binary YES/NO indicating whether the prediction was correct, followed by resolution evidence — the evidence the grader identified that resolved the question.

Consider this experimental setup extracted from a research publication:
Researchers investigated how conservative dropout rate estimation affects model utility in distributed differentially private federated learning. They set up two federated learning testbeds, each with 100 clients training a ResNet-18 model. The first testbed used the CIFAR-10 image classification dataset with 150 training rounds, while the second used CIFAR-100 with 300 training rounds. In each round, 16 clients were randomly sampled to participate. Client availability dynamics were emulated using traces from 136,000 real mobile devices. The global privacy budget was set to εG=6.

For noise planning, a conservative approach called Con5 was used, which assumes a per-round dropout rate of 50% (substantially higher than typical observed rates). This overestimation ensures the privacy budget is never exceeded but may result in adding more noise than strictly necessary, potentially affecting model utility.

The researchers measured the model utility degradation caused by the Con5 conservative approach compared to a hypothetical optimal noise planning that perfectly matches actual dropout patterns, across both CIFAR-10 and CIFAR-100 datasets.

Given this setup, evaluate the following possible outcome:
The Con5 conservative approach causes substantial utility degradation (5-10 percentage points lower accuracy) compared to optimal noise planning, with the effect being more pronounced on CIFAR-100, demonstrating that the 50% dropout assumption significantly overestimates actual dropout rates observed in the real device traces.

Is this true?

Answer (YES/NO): NO